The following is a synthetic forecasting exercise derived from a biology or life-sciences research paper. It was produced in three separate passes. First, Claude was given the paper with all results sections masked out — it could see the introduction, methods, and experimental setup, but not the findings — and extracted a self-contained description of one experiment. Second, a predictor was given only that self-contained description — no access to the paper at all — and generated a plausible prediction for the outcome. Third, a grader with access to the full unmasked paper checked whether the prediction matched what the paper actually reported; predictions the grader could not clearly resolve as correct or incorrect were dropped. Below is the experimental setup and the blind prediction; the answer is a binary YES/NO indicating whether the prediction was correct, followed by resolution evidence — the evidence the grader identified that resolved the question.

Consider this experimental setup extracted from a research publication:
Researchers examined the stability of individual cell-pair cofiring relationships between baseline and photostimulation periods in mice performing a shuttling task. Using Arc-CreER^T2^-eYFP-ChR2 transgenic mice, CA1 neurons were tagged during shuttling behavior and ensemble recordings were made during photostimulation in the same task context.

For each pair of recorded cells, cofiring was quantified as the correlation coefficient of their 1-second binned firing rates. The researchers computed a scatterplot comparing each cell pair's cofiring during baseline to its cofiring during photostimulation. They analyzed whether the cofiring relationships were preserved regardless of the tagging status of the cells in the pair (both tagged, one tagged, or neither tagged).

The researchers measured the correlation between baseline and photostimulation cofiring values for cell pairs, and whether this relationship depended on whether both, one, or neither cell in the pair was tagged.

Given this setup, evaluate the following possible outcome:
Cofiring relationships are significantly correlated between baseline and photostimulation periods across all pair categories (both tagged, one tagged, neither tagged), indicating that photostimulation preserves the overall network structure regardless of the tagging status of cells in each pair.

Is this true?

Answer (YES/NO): YES